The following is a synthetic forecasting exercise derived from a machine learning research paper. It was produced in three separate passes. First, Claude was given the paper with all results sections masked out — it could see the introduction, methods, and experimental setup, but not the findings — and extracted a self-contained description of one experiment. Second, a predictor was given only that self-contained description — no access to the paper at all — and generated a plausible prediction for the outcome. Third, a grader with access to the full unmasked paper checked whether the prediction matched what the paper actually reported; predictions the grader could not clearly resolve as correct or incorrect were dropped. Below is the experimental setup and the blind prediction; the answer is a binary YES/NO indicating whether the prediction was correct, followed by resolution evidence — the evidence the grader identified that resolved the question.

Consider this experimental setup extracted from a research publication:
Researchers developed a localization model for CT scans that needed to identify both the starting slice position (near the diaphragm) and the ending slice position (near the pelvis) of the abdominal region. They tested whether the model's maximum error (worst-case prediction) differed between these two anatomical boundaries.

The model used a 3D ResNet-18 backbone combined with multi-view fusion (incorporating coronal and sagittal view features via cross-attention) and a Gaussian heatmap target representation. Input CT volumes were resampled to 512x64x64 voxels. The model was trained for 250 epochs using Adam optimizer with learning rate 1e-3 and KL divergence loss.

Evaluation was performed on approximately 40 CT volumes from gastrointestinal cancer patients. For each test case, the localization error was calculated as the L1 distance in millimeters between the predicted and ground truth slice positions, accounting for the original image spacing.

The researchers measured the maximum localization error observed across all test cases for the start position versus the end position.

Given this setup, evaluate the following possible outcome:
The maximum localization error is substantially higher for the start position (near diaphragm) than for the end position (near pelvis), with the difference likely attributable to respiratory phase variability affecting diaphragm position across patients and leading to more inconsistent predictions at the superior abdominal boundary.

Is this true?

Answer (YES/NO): YES